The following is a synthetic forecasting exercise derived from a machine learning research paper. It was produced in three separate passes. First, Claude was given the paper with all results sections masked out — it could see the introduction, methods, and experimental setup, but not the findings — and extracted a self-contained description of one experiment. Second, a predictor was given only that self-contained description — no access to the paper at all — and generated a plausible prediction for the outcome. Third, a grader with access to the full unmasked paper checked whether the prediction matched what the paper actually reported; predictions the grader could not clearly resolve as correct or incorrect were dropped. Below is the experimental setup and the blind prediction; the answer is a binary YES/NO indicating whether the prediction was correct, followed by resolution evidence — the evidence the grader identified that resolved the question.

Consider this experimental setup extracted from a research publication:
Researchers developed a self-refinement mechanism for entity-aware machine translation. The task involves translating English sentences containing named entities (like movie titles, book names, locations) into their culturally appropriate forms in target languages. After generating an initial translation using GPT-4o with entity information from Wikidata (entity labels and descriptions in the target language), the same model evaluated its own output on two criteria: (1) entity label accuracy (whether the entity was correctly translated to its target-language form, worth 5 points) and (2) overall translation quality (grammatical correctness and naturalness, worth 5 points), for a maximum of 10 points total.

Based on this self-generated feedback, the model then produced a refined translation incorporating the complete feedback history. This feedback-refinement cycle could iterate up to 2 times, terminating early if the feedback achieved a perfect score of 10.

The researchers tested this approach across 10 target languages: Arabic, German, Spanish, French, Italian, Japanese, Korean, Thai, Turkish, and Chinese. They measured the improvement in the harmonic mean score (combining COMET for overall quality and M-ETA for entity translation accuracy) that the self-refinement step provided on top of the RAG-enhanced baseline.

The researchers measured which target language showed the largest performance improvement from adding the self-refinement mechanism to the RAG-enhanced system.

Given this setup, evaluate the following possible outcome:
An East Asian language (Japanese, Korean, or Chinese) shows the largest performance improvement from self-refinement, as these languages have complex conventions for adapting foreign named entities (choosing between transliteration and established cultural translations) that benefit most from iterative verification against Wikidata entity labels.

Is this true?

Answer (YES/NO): NO